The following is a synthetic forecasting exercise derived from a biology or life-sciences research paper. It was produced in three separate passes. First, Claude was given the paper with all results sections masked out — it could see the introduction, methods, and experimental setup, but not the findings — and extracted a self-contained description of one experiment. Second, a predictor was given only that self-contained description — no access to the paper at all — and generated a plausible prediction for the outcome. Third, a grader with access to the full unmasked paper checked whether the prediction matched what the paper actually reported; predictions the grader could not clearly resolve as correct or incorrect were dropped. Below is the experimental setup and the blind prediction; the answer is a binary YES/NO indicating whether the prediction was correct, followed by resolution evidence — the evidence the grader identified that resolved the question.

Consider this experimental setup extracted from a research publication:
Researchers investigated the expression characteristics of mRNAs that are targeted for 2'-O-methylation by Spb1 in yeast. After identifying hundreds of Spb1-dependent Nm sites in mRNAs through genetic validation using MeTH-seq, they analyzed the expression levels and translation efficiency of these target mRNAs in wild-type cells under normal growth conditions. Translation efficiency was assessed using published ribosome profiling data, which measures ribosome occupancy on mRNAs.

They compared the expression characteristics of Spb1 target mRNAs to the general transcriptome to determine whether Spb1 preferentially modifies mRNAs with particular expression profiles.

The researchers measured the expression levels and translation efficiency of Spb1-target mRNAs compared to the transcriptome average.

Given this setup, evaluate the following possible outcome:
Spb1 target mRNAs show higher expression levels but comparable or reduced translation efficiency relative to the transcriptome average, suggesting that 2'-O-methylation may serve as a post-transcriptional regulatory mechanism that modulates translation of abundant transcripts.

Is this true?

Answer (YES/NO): NO